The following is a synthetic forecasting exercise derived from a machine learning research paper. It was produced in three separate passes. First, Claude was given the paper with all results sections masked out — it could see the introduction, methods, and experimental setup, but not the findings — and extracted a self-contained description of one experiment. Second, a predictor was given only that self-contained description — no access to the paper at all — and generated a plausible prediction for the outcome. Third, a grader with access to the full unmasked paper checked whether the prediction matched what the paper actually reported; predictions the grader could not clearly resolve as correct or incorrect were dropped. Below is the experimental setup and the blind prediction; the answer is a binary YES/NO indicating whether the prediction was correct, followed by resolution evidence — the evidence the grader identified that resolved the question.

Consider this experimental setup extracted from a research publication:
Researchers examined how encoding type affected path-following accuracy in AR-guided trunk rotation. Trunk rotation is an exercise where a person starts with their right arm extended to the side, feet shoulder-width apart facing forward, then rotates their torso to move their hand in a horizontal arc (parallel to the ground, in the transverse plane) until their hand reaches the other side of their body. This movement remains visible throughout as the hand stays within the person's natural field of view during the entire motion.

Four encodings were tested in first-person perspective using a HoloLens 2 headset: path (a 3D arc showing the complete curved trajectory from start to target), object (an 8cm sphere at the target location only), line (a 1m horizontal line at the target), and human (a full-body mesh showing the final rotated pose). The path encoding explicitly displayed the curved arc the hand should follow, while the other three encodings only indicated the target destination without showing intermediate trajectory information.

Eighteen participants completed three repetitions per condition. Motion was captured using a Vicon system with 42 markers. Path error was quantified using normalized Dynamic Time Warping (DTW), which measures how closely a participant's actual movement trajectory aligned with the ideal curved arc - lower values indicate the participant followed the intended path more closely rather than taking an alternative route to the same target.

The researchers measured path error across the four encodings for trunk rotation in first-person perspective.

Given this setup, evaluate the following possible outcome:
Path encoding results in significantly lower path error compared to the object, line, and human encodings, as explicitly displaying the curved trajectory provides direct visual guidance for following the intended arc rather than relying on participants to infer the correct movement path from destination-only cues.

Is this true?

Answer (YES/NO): NO